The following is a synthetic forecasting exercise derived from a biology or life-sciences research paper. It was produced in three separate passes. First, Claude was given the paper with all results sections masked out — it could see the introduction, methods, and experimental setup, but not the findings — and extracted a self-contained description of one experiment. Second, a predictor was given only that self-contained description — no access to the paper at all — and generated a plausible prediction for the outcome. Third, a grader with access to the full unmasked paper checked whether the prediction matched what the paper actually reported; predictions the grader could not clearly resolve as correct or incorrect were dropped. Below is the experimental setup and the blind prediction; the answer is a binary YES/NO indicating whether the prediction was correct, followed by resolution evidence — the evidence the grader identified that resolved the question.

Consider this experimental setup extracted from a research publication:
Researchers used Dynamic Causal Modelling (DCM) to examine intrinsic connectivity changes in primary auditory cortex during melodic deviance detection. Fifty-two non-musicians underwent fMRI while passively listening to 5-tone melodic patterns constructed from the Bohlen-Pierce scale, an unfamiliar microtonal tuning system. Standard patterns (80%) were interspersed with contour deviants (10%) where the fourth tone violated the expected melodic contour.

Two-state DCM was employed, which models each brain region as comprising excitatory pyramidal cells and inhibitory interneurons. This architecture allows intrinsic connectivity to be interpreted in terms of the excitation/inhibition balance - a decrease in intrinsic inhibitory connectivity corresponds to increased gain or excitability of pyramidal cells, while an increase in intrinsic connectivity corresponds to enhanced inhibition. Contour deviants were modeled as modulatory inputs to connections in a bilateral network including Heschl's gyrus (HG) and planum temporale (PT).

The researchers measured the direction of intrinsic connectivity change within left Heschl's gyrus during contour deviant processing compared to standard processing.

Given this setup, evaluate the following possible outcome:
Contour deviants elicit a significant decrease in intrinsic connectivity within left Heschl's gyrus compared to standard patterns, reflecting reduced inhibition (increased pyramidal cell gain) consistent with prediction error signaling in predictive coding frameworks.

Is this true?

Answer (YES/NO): YES